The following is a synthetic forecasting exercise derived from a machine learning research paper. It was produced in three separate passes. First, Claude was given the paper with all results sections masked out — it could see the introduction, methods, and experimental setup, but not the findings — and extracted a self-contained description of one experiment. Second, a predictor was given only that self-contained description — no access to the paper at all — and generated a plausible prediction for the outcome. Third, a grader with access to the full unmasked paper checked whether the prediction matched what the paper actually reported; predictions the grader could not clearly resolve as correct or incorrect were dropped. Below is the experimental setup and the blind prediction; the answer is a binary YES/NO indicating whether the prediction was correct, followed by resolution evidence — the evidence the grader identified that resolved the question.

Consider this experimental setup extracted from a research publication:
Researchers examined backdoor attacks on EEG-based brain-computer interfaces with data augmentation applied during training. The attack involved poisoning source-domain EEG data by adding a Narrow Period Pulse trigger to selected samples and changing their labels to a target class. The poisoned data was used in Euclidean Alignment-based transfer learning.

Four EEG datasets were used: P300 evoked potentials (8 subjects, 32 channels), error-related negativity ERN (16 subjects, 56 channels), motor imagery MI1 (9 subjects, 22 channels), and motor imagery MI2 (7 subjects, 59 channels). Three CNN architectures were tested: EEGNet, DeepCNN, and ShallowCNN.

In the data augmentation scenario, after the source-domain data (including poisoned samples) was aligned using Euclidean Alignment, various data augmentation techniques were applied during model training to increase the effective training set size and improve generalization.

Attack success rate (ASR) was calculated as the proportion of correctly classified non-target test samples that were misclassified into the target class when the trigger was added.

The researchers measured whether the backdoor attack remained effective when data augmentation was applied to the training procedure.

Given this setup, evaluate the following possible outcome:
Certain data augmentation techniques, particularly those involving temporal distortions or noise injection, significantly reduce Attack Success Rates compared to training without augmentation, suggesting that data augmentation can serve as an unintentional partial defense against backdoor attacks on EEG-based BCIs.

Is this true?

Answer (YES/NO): NO